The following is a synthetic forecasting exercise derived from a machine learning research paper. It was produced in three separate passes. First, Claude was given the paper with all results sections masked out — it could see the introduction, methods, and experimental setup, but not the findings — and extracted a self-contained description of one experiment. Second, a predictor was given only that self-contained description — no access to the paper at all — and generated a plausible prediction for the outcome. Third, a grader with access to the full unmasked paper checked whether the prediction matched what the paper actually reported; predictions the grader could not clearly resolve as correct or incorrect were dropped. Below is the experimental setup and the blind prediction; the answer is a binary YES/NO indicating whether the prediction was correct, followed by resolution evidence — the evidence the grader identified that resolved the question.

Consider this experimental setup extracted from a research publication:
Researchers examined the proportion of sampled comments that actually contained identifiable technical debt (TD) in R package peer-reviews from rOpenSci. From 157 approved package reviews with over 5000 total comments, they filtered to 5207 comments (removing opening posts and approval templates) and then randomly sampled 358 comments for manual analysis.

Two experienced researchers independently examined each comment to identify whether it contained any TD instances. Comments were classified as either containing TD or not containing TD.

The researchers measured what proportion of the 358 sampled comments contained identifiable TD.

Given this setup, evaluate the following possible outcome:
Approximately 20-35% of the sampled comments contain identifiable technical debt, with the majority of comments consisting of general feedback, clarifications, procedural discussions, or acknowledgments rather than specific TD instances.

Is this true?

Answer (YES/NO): YES